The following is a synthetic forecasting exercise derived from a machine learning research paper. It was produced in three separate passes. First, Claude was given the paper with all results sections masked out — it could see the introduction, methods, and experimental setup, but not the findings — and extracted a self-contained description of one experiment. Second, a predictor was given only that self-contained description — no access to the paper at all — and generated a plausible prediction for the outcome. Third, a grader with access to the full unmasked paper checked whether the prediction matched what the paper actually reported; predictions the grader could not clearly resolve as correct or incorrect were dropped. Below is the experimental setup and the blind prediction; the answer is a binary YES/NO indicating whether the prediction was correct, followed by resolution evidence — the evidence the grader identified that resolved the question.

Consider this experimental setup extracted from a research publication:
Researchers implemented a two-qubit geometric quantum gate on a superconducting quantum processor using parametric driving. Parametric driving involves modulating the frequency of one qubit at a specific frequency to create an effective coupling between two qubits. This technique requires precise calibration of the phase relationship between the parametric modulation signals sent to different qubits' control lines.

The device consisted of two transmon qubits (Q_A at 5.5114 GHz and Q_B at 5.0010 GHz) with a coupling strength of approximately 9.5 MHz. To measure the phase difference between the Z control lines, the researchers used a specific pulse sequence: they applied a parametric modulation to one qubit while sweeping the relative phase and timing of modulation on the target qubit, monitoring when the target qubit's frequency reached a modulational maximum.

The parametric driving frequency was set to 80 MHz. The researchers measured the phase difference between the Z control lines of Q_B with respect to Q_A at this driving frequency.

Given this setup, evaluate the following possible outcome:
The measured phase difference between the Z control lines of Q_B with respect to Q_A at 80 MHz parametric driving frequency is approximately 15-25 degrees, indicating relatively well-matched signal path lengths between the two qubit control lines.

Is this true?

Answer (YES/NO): NO